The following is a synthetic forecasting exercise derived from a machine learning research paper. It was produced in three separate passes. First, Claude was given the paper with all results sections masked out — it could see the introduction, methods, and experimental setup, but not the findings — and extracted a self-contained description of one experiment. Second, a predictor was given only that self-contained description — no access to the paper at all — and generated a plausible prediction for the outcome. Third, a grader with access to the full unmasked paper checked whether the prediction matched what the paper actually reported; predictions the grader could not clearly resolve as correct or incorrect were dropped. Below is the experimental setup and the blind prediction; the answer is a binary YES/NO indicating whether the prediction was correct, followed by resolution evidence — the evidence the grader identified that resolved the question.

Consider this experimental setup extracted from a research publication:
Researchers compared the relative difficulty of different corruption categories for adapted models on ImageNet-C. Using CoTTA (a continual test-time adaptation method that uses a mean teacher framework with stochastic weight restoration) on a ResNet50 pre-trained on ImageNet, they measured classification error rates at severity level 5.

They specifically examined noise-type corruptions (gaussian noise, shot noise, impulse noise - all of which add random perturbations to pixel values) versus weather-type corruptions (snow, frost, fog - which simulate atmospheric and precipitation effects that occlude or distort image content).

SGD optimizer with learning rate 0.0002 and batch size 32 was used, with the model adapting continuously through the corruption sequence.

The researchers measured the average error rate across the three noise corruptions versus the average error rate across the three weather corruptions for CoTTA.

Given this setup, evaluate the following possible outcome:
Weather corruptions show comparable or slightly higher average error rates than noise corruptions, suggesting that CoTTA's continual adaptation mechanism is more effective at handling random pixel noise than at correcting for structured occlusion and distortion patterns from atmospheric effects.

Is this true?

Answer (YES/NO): NO